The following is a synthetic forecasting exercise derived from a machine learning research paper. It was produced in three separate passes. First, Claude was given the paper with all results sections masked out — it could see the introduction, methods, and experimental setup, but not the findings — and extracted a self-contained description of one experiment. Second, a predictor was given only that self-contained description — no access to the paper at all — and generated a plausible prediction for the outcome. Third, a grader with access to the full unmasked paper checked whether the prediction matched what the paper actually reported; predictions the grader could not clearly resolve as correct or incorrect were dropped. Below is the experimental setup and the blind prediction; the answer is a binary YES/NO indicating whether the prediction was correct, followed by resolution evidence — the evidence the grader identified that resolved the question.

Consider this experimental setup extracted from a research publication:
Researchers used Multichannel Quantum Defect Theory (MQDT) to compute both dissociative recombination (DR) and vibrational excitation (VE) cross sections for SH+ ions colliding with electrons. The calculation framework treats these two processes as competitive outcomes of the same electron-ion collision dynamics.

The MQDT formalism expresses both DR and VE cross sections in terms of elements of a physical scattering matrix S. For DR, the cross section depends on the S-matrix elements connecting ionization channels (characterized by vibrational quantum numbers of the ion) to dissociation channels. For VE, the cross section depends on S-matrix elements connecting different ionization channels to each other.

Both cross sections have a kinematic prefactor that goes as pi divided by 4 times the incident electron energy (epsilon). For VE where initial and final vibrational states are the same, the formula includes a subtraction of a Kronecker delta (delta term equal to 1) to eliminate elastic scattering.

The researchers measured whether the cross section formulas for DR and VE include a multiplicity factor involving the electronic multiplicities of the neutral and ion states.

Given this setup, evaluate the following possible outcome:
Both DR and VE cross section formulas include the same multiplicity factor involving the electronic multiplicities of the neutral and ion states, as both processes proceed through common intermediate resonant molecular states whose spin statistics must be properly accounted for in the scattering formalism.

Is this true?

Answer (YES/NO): YES